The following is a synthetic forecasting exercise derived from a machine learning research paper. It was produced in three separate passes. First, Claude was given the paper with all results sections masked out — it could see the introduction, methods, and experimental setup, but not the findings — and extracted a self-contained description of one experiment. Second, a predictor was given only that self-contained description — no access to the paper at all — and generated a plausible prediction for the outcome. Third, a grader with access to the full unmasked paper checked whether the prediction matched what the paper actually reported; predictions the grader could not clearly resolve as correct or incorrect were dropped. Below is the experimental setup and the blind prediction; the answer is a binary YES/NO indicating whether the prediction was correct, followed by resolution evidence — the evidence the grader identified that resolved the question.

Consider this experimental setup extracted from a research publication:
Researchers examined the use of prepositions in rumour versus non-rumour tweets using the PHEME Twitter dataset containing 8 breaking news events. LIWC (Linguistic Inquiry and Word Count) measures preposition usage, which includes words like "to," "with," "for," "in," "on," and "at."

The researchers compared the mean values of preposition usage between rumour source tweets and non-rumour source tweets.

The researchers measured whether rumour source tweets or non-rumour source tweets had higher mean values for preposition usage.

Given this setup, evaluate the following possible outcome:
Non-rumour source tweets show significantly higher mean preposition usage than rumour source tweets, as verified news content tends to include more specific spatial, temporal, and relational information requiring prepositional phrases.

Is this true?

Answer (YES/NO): NO